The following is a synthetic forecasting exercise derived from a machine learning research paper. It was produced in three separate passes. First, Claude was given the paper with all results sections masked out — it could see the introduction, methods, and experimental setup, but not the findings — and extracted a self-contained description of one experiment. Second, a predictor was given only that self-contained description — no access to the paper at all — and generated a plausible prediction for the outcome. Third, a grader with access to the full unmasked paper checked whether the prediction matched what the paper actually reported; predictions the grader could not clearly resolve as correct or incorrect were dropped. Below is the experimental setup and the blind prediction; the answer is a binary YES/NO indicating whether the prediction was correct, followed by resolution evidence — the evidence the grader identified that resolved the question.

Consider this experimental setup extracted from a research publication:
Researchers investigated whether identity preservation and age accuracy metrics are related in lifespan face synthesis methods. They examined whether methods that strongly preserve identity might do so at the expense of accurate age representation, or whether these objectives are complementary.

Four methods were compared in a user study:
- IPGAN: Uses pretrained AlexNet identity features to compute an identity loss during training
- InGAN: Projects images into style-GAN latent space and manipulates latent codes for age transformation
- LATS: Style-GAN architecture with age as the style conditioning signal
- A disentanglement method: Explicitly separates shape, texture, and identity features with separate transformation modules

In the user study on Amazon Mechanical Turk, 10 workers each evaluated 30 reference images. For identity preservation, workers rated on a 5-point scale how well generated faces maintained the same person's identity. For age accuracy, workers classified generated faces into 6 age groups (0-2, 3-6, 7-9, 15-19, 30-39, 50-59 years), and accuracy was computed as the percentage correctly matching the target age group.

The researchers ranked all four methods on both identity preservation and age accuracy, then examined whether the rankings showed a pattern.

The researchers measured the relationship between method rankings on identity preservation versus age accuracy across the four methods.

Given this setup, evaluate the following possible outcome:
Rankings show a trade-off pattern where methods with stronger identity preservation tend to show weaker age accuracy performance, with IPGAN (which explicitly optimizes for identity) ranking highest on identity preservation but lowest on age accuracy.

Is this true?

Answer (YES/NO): NO